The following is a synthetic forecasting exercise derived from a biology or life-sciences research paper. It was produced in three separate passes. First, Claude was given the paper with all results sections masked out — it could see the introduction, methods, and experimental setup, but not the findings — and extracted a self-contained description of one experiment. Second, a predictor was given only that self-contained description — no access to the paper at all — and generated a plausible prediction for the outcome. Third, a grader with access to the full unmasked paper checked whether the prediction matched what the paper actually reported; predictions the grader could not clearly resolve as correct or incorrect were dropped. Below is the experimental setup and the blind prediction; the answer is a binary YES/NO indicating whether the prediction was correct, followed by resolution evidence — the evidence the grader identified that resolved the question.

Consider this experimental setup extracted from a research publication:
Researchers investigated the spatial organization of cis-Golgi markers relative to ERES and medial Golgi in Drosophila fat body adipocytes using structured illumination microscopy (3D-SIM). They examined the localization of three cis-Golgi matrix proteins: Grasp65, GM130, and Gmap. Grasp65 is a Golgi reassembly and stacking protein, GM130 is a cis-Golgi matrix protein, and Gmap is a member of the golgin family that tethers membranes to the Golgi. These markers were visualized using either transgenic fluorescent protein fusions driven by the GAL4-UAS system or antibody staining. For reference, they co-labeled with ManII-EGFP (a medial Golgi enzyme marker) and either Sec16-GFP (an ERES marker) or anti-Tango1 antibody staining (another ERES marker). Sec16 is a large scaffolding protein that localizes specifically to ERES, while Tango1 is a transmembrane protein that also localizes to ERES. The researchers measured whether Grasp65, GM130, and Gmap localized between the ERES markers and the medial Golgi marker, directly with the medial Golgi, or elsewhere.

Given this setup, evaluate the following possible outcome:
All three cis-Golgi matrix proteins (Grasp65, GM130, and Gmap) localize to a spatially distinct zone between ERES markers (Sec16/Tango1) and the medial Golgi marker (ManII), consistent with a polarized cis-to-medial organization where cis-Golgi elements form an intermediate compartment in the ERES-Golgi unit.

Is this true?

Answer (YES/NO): NO